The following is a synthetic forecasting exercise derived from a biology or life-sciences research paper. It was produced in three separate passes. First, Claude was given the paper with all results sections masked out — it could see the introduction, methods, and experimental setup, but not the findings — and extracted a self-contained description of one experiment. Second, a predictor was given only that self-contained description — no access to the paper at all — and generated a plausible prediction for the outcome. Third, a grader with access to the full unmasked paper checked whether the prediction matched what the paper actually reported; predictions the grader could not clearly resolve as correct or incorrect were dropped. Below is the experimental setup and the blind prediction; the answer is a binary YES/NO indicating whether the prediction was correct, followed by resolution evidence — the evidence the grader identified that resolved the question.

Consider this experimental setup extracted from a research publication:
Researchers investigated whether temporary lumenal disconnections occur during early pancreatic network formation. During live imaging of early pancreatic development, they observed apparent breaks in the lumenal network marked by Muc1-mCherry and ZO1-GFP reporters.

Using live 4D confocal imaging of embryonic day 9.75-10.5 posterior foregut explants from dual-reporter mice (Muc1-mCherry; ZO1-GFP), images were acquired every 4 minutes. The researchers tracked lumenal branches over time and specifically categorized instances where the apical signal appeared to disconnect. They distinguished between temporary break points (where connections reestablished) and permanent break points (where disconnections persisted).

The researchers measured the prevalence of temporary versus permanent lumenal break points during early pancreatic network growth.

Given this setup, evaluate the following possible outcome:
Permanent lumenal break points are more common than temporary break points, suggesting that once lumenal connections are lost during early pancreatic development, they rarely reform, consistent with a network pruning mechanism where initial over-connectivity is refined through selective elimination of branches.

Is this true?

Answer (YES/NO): NO